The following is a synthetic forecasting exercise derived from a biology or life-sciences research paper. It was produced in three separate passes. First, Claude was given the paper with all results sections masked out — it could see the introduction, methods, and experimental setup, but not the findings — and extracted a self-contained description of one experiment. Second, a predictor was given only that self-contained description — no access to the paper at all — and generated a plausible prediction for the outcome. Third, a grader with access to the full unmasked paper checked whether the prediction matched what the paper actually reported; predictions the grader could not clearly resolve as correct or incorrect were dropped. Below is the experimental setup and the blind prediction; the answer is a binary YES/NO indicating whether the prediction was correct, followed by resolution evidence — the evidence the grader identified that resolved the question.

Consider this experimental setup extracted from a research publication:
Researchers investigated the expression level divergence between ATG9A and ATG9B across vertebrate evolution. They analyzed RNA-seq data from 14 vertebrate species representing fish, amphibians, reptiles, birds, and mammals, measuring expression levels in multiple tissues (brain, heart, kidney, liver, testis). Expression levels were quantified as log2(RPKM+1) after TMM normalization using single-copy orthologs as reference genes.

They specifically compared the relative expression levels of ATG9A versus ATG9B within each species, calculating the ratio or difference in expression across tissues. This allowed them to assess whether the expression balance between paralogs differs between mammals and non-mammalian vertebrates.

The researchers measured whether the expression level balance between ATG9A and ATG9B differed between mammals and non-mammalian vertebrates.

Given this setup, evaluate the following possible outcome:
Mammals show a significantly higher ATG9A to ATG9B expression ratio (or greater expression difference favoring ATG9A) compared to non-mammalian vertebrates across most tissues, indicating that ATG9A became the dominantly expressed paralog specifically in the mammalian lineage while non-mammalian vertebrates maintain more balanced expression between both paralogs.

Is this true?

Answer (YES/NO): YES